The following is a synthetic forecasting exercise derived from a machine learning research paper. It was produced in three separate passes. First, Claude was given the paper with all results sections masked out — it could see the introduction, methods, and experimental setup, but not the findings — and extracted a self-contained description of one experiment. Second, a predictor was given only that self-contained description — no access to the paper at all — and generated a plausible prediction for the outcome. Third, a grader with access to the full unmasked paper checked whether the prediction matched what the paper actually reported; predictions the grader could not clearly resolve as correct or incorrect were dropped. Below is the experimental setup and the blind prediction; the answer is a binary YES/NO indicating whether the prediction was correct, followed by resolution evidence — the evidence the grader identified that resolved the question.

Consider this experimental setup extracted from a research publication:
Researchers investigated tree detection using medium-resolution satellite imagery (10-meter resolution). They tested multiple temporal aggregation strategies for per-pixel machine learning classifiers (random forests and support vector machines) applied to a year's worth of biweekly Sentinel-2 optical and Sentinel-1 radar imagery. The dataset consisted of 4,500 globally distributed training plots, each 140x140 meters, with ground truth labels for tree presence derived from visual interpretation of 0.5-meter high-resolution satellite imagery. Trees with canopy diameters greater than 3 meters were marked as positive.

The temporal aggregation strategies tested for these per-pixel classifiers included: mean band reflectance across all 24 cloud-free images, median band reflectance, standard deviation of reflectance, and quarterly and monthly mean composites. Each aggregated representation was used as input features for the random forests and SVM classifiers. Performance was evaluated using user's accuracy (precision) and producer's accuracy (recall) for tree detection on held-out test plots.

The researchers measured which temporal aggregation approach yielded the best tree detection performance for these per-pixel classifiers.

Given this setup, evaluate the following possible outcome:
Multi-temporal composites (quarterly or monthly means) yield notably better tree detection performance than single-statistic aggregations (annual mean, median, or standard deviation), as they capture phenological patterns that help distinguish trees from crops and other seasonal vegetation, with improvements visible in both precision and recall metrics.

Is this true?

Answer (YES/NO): NO